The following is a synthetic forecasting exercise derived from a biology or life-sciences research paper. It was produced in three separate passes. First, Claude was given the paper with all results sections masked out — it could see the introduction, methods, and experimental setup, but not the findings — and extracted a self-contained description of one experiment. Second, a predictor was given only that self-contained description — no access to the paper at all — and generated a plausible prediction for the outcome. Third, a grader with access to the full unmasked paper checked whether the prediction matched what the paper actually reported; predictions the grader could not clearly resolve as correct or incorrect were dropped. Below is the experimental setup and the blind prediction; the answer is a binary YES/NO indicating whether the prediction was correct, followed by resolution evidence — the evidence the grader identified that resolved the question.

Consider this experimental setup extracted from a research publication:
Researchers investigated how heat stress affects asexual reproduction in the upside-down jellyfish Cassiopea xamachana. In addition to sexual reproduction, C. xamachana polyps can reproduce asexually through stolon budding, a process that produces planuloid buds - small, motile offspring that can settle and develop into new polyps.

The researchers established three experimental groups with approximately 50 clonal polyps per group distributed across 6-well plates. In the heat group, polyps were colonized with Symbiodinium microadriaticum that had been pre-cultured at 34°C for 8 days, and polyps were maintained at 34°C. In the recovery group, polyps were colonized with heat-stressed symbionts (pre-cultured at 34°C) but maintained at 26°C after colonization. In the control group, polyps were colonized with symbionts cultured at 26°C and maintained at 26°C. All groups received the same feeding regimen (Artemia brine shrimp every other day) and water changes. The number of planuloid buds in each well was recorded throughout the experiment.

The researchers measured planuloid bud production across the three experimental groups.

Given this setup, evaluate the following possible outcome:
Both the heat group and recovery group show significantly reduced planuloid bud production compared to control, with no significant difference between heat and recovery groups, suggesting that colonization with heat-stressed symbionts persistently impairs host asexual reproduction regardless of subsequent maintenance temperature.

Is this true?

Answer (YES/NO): NO